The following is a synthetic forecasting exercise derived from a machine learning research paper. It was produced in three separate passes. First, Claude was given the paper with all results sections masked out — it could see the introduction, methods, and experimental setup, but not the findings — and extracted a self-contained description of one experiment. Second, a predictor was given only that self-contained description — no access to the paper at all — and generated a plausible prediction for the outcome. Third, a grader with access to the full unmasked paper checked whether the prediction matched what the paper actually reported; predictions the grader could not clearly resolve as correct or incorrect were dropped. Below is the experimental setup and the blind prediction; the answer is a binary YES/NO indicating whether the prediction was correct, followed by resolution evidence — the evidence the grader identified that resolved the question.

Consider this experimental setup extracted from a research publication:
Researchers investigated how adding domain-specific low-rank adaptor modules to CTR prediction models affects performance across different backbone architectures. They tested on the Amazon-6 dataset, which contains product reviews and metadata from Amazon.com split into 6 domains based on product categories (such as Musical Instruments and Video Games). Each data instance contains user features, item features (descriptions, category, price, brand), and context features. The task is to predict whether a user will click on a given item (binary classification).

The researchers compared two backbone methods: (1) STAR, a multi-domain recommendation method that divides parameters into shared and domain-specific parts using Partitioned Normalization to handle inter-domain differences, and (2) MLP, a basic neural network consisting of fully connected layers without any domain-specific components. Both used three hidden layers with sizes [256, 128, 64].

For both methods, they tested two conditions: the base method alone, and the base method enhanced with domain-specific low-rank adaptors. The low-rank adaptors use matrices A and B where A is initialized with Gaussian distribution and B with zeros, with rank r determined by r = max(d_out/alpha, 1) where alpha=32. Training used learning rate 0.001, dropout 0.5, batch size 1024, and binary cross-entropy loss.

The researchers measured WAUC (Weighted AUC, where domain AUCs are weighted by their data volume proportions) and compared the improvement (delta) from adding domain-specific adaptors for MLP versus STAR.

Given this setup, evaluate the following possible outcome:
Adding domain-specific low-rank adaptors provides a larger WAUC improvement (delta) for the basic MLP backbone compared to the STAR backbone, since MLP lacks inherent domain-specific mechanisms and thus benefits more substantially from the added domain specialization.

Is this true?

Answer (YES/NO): YES